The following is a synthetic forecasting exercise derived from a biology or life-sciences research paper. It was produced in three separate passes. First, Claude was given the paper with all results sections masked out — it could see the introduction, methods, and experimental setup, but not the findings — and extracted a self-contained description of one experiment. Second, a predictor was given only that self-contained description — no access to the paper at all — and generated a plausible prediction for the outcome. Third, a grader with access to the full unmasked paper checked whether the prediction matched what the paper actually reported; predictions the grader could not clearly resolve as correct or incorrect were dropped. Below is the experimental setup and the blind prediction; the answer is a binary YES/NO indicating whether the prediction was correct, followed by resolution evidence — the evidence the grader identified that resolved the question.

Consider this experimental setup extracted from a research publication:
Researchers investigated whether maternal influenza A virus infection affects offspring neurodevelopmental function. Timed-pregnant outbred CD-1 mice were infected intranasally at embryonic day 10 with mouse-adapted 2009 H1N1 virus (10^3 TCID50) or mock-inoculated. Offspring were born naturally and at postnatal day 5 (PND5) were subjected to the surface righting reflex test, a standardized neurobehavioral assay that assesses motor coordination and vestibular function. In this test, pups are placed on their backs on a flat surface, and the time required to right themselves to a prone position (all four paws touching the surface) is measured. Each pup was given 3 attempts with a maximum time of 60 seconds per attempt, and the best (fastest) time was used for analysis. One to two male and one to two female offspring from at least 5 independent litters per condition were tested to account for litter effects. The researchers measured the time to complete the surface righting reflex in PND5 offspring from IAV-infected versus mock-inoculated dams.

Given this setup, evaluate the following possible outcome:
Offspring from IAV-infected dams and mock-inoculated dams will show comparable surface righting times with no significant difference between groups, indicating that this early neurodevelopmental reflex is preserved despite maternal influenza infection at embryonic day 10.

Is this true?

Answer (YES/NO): NO